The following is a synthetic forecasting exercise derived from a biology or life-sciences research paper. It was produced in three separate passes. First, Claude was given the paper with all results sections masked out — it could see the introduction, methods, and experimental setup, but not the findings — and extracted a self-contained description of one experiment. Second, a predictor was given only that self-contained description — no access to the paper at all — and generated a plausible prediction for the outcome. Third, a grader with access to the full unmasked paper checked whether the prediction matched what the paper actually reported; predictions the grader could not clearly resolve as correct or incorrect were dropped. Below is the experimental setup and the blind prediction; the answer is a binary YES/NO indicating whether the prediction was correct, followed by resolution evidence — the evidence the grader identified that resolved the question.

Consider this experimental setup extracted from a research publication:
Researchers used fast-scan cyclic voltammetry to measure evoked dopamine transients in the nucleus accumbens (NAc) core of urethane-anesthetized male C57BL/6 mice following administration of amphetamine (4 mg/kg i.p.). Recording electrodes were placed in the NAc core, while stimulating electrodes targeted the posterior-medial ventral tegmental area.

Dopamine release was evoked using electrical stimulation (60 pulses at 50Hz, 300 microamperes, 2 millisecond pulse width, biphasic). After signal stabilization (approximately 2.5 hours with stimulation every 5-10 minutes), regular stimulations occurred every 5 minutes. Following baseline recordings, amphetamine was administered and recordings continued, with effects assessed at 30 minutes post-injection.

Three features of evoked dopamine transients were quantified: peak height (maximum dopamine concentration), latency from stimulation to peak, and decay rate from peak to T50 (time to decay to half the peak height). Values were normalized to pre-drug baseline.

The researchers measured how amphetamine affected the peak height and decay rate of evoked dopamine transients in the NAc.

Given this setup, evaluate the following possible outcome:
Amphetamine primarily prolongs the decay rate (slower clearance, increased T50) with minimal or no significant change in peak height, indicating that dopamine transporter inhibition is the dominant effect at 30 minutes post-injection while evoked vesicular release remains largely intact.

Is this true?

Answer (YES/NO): NO